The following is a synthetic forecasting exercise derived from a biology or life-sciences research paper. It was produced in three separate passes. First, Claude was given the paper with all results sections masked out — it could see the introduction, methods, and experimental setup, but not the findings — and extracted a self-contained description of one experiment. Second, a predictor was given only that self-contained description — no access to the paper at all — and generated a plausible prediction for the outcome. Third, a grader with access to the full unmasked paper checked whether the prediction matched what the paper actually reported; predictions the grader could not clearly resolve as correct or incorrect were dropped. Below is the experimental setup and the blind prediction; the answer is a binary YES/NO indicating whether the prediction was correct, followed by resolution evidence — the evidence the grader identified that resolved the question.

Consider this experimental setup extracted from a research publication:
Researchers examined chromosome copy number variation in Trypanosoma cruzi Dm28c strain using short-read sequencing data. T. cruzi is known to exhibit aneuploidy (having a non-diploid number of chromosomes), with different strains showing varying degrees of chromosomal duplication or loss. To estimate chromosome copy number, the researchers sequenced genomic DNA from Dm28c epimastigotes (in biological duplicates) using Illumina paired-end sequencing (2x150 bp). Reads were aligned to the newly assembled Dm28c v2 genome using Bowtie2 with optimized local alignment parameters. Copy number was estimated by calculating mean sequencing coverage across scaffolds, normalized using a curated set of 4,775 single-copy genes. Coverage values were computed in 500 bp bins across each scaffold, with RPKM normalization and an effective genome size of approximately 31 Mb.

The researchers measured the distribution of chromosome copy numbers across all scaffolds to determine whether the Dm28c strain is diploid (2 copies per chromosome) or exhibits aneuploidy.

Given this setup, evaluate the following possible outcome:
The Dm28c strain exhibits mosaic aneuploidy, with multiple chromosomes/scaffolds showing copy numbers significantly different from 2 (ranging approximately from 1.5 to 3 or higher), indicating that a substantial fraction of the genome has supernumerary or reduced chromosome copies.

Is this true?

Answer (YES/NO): NO